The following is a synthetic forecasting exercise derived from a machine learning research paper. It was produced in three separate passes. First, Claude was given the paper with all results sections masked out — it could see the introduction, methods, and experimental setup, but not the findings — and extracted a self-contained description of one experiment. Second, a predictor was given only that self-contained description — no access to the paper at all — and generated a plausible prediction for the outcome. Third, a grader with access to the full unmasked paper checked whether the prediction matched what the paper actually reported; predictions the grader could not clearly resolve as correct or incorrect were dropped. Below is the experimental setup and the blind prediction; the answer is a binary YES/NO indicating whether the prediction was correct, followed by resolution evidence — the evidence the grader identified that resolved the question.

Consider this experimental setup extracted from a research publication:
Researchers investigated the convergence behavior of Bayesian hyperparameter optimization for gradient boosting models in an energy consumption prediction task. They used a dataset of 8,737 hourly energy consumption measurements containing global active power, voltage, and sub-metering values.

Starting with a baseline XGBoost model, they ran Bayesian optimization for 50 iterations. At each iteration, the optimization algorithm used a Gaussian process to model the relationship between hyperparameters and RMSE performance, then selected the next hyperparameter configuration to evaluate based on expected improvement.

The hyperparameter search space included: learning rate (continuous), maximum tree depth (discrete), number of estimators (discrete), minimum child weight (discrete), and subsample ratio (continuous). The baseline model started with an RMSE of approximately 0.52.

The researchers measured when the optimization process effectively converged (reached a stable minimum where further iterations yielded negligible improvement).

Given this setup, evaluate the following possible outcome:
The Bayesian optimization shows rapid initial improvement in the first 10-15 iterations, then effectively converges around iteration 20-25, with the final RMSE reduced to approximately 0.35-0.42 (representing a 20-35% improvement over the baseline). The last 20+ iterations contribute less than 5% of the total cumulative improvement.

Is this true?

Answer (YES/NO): NO